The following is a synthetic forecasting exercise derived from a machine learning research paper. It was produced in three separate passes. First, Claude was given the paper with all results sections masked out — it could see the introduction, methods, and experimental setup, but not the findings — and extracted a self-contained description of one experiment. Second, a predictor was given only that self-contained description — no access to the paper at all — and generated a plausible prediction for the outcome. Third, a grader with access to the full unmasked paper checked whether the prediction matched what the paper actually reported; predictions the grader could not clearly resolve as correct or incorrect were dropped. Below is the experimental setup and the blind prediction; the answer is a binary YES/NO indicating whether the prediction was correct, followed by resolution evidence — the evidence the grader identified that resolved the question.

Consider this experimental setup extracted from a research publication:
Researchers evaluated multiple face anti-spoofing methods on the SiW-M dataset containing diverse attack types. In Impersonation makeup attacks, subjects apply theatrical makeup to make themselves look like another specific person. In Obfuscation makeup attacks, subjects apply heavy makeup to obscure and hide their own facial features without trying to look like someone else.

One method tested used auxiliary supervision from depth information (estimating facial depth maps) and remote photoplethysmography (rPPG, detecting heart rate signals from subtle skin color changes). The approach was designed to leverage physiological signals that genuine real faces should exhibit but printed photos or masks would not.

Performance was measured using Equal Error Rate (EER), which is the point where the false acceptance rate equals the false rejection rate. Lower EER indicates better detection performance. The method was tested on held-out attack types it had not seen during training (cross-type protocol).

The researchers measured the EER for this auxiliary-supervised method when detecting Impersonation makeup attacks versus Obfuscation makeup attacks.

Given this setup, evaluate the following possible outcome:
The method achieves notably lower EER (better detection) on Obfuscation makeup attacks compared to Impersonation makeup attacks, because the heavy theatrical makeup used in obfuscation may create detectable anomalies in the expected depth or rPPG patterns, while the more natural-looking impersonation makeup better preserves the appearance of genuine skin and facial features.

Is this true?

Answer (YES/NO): NO